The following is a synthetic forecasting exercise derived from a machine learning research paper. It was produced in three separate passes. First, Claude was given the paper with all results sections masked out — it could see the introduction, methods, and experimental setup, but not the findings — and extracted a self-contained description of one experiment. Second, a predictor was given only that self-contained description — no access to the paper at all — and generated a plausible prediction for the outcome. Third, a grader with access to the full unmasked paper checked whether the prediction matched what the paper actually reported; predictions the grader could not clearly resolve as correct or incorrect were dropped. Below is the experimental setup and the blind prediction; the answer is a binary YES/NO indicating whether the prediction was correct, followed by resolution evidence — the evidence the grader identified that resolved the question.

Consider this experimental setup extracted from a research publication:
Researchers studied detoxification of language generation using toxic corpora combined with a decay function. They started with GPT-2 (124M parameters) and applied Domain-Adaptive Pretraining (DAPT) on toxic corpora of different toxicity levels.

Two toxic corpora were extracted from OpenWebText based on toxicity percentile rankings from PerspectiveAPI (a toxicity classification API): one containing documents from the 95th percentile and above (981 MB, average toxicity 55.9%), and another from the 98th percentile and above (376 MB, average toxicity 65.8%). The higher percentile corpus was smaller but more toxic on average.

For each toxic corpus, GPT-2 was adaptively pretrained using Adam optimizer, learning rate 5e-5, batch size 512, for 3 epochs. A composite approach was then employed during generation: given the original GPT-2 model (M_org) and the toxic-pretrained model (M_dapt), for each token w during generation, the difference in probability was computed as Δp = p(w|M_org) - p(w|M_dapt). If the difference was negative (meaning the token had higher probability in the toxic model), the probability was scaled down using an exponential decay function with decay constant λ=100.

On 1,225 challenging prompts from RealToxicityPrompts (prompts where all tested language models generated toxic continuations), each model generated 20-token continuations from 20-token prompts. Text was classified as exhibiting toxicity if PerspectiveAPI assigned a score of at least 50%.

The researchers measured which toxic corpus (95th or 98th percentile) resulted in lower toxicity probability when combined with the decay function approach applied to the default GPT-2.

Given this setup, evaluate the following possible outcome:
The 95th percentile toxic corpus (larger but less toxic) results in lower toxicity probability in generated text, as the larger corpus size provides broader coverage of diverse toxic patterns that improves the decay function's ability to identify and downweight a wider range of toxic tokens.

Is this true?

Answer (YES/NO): YES